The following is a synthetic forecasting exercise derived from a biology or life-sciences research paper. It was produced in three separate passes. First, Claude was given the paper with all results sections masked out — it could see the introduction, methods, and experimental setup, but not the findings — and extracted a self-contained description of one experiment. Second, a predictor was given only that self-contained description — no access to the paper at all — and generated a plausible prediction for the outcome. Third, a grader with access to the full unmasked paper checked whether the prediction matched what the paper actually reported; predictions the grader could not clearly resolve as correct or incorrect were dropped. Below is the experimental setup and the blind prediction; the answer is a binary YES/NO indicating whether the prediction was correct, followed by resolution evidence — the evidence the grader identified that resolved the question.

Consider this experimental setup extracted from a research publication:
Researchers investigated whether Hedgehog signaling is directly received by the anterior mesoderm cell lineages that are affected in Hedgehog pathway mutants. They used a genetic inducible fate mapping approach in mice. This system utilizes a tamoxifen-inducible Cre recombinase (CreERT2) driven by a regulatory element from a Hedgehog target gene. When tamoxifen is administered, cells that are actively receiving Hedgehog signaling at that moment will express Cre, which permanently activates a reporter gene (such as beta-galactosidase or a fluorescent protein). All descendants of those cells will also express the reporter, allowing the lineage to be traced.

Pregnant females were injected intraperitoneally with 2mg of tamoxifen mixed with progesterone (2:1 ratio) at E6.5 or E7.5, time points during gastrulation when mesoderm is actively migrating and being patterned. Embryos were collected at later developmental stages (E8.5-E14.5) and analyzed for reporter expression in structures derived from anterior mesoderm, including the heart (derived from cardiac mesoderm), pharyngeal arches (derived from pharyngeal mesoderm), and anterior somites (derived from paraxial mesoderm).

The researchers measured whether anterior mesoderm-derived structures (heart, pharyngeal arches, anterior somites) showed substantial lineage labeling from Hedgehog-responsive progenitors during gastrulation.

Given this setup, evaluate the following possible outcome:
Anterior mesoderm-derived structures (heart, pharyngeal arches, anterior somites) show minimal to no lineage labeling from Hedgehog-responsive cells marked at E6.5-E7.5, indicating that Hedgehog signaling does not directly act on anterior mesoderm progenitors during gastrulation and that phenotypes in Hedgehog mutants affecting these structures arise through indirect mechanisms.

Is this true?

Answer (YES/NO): YES